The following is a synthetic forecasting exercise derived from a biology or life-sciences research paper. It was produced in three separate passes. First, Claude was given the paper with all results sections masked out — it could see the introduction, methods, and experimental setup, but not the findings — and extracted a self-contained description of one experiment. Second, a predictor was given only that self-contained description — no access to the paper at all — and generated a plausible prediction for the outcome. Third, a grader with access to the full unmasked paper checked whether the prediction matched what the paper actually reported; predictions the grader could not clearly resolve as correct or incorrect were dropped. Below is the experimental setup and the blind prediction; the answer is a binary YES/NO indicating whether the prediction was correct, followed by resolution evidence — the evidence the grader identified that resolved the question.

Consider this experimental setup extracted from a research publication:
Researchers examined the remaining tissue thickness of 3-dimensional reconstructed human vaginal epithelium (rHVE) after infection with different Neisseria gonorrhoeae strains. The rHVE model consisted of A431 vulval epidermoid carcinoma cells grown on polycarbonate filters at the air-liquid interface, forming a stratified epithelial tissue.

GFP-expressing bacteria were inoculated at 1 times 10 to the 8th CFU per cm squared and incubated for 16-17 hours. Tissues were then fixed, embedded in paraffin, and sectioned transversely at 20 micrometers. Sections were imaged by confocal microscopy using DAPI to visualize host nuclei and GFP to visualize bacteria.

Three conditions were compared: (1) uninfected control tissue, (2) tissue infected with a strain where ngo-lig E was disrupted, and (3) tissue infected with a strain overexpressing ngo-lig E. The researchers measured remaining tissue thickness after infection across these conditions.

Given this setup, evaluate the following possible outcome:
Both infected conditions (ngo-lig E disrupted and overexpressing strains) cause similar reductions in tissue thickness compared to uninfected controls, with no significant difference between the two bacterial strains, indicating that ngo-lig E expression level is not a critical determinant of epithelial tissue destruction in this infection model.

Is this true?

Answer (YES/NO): NO